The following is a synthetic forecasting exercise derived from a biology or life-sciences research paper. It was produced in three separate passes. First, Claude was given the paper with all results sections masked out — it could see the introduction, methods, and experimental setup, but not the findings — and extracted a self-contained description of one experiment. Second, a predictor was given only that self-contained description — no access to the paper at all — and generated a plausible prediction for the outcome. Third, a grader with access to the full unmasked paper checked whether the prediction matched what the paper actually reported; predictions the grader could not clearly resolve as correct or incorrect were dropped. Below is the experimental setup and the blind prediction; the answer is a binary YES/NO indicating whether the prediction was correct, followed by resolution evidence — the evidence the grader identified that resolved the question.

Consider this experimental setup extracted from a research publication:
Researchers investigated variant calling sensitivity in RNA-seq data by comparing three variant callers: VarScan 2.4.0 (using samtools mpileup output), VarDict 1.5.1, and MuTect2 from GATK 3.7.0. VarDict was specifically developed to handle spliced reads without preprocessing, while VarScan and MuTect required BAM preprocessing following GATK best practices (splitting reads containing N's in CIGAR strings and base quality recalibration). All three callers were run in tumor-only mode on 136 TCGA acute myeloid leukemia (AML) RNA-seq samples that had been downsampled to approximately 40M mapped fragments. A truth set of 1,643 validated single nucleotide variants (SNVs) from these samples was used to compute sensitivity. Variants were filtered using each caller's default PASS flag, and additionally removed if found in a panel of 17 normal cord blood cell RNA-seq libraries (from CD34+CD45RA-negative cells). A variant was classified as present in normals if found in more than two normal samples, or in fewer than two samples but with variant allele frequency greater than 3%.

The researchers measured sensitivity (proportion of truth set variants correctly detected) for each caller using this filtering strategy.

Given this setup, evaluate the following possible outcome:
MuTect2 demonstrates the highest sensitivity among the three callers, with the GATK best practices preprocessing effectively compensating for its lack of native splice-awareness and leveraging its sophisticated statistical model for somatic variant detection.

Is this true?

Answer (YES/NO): NO